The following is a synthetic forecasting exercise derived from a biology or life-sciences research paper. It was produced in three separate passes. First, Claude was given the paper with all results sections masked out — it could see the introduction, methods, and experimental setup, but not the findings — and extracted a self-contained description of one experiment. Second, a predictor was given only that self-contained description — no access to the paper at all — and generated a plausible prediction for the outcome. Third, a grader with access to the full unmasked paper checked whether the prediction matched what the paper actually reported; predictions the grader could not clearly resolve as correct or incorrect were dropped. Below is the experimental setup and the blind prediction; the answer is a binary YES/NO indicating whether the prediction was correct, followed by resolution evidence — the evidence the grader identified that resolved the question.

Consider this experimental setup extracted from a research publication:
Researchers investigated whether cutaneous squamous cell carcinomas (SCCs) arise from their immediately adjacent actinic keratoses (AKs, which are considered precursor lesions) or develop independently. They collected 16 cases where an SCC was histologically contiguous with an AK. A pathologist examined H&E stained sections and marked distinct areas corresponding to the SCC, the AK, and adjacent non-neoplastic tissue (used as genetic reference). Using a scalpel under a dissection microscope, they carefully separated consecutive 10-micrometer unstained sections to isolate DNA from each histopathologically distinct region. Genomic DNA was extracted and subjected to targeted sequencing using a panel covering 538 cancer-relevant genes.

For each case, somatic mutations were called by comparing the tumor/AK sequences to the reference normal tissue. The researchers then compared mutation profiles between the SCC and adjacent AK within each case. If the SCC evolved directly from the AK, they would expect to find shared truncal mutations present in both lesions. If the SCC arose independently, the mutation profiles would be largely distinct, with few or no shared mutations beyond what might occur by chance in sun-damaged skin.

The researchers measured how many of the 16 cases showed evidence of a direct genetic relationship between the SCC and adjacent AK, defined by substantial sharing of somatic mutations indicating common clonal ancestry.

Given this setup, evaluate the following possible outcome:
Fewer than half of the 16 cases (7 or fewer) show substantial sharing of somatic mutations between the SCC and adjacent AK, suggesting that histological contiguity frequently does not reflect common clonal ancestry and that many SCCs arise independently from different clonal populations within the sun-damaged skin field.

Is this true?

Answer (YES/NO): YES